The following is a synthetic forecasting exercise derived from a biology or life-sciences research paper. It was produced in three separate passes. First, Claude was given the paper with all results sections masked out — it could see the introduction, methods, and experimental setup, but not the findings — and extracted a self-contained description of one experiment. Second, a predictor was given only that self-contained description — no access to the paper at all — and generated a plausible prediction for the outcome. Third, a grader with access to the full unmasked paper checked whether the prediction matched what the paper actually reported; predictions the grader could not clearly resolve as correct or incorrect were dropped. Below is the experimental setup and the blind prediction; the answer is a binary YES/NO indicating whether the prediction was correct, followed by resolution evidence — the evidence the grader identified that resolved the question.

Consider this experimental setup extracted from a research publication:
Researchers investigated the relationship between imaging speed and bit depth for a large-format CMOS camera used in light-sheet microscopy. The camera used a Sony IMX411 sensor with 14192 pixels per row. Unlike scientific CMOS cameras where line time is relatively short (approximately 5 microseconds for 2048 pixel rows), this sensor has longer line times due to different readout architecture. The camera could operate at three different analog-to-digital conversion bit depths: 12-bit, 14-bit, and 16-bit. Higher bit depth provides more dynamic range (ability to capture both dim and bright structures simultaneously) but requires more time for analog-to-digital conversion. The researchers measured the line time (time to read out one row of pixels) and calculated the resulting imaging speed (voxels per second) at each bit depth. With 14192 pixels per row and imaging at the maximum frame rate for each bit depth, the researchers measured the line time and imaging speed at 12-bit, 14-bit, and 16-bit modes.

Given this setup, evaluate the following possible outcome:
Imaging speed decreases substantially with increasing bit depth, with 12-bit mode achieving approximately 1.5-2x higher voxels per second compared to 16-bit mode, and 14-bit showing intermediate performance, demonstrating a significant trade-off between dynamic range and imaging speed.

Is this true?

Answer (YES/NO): NO